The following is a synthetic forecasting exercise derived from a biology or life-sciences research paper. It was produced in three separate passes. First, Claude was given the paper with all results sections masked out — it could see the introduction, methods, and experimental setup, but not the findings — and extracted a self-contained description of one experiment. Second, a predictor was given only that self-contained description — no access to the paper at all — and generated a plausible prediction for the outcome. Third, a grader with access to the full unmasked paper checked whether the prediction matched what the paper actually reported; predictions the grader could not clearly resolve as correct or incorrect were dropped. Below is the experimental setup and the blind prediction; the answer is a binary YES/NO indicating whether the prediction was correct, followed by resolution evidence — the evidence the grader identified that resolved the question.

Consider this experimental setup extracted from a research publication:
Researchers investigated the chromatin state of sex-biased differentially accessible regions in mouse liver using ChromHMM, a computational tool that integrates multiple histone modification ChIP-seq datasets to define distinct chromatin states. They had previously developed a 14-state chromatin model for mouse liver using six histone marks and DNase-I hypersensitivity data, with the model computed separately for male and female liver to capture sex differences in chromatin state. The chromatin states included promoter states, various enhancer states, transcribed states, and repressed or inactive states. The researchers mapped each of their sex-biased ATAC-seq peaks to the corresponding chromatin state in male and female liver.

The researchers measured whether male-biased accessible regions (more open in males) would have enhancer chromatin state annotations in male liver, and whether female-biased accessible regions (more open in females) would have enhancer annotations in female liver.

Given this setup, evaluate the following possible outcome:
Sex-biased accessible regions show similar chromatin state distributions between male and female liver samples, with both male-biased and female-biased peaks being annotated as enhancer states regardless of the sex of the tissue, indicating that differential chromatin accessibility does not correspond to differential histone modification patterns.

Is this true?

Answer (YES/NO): NO